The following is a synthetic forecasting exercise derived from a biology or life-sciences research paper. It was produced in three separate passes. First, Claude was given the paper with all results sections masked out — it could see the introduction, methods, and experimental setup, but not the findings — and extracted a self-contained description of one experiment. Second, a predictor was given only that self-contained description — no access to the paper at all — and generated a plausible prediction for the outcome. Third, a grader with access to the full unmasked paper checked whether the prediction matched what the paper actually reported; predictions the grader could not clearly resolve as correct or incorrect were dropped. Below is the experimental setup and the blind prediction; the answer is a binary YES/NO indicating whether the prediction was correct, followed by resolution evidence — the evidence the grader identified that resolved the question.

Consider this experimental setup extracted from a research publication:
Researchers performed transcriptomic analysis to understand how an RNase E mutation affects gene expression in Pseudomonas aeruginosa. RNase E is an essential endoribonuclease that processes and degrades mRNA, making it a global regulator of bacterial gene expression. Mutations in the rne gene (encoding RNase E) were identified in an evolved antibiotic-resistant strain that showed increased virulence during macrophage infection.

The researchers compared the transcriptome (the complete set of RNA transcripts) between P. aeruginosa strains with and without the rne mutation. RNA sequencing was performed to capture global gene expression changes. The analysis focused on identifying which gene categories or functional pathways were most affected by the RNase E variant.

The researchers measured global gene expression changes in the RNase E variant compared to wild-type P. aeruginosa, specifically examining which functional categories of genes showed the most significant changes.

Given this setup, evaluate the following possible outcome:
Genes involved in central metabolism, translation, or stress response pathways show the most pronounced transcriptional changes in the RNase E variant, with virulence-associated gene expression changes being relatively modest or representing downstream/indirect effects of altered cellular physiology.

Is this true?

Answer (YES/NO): NO